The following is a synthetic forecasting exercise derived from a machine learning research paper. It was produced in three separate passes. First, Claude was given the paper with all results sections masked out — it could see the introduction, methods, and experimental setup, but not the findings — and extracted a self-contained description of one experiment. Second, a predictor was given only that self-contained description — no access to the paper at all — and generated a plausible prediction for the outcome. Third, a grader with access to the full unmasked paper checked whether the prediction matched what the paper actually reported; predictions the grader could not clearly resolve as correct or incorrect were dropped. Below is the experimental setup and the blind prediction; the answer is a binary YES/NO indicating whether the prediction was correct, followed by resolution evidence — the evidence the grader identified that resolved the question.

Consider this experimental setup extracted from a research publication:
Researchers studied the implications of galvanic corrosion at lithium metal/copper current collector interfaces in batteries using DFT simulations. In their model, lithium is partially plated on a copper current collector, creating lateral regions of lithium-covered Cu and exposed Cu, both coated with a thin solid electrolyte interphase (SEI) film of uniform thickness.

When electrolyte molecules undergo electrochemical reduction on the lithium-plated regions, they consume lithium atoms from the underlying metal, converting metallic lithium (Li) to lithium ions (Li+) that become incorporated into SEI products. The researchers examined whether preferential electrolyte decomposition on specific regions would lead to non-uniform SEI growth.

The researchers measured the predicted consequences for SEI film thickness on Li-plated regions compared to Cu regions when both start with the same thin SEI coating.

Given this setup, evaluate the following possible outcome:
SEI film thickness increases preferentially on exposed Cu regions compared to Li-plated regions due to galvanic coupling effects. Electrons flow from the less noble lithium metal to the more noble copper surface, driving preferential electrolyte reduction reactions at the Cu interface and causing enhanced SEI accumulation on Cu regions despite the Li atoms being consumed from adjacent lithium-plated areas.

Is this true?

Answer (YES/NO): NO